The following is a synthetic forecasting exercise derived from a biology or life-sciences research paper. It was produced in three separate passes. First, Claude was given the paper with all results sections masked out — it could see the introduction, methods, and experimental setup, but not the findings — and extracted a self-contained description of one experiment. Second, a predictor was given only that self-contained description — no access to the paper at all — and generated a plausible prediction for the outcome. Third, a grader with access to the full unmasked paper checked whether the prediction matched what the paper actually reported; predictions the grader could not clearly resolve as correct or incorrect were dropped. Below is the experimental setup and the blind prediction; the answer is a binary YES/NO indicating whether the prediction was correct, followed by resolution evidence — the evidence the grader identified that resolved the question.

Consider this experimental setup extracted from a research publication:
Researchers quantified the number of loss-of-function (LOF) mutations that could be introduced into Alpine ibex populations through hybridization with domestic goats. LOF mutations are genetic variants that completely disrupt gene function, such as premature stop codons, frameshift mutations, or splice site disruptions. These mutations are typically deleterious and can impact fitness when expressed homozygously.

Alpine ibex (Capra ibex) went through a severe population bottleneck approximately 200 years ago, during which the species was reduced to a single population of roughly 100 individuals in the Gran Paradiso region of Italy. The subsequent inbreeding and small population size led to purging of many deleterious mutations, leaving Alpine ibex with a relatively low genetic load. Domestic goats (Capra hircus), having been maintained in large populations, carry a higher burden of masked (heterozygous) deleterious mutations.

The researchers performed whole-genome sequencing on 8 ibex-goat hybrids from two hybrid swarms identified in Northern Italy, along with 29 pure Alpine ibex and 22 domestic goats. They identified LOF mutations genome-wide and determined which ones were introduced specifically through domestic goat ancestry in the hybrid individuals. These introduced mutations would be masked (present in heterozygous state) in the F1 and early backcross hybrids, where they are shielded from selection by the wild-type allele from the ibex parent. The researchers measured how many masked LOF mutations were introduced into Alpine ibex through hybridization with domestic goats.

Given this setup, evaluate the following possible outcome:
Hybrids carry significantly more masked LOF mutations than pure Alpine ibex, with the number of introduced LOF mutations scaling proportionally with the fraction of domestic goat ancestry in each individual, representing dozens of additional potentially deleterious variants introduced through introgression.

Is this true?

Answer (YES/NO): YES